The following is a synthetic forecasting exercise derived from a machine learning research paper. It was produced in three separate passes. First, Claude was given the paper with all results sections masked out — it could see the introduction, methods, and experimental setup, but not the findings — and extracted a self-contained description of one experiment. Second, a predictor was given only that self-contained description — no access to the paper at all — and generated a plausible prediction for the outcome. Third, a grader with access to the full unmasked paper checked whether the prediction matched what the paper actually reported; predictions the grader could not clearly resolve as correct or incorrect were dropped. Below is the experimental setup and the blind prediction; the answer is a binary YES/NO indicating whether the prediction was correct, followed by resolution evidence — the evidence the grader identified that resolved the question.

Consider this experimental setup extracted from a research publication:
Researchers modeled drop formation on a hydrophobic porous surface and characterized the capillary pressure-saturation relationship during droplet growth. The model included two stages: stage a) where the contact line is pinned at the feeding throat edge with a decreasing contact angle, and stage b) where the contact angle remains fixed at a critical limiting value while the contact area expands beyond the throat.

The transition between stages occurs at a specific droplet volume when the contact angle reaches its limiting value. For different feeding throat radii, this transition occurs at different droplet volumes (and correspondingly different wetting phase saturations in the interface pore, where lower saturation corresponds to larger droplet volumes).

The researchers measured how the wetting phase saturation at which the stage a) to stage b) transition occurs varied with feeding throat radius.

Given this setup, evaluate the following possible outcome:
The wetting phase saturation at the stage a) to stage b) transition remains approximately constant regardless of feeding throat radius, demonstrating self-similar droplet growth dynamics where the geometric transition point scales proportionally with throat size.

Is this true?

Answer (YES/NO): NO